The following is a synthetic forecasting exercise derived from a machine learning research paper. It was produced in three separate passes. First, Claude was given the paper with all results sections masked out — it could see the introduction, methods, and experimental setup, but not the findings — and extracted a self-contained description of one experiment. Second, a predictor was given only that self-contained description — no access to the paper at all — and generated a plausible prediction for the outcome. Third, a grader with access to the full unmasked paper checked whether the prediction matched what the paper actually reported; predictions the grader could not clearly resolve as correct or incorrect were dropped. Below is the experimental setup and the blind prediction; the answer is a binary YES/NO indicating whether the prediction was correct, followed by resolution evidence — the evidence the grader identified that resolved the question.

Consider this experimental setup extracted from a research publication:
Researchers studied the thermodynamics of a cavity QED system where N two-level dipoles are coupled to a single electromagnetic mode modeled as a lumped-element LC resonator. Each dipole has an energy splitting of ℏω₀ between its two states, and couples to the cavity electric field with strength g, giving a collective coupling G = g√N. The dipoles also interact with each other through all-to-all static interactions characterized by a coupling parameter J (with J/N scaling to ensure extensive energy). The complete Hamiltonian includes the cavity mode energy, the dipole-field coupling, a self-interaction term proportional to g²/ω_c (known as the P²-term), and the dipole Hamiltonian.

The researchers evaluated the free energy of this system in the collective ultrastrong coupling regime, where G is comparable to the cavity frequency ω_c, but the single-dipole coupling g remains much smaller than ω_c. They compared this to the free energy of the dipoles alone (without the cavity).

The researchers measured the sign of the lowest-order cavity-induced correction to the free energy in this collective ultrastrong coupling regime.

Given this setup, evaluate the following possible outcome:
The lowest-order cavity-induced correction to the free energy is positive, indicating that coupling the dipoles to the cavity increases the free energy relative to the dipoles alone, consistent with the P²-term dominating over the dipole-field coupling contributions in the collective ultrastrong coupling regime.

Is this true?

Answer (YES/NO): YES